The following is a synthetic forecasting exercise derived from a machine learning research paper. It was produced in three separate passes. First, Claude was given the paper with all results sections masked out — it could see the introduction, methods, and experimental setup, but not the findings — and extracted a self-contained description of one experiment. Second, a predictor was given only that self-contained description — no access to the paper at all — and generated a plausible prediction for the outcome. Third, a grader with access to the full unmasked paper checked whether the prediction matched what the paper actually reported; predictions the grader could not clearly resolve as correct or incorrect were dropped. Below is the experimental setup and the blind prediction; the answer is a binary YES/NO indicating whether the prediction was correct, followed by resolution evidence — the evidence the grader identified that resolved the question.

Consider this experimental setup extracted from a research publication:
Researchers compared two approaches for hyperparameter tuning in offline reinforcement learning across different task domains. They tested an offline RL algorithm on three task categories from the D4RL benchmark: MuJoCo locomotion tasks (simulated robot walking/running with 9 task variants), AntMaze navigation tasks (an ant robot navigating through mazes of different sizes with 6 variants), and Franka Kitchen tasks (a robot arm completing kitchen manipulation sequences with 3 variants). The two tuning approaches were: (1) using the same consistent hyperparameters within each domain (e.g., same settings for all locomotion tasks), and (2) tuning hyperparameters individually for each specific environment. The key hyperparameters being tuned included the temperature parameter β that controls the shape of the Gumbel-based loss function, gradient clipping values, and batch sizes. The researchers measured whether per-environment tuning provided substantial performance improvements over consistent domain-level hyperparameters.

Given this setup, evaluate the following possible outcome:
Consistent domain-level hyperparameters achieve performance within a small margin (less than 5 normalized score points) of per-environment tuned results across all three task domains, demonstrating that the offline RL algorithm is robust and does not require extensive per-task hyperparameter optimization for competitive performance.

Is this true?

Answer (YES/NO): NO